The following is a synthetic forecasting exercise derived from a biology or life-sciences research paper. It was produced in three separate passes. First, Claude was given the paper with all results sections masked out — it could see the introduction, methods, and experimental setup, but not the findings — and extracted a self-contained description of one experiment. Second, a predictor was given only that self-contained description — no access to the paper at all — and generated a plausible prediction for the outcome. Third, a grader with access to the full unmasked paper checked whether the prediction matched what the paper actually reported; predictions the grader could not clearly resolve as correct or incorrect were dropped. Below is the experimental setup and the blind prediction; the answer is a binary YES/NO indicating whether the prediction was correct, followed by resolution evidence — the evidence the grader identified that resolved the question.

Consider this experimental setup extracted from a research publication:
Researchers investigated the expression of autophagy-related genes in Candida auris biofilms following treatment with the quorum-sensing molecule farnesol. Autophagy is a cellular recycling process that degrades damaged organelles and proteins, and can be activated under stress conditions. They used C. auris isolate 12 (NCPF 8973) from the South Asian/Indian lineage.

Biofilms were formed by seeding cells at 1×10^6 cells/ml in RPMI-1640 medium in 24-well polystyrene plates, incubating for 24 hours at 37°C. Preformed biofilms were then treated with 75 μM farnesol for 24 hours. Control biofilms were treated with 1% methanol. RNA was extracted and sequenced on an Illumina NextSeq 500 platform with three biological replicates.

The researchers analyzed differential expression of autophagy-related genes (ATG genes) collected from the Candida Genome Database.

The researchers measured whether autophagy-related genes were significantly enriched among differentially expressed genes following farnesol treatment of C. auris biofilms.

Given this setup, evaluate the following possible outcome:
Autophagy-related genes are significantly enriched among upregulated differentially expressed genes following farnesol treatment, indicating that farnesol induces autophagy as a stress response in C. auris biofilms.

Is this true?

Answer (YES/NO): NO